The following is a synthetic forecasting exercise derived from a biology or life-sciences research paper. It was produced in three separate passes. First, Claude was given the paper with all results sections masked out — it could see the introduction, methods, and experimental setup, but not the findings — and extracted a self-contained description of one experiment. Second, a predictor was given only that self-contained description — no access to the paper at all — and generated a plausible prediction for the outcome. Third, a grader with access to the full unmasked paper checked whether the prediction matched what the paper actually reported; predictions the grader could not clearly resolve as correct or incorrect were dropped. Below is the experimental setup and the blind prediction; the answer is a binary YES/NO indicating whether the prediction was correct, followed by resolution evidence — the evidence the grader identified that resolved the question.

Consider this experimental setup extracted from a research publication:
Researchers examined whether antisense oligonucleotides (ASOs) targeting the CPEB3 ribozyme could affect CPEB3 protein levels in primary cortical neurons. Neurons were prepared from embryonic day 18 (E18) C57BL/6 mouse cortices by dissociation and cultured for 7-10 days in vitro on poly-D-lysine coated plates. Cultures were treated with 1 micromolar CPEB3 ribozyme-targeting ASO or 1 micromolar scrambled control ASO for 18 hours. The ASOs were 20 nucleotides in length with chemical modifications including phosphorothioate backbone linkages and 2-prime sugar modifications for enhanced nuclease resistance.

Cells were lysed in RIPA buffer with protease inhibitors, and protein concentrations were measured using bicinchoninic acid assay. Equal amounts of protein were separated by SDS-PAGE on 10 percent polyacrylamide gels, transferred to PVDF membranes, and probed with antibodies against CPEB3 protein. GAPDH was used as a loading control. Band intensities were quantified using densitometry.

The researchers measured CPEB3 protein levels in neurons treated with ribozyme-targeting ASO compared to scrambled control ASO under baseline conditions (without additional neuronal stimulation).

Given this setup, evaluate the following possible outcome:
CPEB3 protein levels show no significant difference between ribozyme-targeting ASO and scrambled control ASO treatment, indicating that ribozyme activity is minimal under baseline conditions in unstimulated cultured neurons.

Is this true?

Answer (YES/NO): NO